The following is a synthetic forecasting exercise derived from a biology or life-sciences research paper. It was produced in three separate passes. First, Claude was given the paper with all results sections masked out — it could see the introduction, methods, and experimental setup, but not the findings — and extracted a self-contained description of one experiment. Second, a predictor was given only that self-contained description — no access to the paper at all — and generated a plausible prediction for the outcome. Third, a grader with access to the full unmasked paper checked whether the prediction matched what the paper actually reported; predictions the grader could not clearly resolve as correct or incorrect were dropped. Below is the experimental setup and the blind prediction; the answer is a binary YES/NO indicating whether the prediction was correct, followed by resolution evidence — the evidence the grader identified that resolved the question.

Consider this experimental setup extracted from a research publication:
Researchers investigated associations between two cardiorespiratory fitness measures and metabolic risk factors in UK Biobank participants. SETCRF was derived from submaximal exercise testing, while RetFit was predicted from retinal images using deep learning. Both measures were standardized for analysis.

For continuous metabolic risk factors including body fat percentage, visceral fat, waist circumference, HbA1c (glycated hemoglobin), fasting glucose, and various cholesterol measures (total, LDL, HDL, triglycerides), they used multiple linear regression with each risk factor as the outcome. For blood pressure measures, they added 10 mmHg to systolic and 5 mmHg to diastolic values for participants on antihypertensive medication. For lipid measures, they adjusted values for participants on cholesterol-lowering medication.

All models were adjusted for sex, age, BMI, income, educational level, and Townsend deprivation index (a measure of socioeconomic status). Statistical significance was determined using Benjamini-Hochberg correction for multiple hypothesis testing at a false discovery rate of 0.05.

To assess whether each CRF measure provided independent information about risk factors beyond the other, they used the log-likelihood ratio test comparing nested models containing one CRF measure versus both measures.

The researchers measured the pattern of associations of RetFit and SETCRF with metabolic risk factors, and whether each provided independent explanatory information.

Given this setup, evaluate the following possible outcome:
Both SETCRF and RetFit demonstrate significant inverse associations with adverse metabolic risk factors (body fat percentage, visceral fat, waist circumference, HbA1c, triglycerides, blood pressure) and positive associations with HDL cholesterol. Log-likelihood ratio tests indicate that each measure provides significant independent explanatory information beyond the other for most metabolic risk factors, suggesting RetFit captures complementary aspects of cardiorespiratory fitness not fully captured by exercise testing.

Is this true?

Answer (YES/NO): NO